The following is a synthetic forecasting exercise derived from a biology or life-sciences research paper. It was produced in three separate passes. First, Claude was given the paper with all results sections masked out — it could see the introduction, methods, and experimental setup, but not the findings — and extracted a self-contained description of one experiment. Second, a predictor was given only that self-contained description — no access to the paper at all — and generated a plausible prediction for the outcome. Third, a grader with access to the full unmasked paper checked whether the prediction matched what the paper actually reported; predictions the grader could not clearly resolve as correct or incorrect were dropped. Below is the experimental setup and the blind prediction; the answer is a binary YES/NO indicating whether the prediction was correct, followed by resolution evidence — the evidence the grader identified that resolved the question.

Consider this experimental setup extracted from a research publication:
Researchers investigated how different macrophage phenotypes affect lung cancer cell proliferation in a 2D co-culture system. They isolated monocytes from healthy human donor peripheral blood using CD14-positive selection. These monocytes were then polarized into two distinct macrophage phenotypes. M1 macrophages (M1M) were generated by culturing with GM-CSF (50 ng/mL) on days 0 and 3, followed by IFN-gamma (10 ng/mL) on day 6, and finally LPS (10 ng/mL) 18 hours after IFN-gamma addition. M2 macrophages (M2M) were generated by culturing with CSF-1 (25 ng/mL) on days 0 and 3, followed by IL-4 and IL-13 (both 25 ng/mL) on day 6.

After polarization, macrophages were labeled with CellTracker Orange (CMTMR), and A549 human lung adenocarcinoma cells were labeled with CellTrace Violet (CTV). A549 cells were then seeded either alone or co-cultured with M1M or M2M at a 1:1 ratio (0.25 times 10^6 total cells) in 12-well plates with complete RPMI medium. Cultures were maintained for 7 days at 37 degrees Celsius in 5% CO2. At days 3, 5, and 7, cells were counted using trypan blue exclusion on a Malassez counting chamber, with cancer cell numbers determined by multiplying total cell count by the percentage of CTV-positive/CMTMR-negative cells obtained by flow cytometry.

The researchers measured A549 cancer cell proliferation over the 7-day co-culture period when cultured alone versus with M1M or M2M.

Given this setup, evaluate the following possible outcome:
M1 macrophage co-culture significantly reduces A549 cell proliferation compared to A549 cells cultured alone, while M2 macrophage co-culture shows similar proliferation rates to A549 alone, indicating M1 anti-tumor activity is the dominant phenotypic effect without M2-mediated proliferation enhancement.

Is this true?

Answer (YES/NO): NO